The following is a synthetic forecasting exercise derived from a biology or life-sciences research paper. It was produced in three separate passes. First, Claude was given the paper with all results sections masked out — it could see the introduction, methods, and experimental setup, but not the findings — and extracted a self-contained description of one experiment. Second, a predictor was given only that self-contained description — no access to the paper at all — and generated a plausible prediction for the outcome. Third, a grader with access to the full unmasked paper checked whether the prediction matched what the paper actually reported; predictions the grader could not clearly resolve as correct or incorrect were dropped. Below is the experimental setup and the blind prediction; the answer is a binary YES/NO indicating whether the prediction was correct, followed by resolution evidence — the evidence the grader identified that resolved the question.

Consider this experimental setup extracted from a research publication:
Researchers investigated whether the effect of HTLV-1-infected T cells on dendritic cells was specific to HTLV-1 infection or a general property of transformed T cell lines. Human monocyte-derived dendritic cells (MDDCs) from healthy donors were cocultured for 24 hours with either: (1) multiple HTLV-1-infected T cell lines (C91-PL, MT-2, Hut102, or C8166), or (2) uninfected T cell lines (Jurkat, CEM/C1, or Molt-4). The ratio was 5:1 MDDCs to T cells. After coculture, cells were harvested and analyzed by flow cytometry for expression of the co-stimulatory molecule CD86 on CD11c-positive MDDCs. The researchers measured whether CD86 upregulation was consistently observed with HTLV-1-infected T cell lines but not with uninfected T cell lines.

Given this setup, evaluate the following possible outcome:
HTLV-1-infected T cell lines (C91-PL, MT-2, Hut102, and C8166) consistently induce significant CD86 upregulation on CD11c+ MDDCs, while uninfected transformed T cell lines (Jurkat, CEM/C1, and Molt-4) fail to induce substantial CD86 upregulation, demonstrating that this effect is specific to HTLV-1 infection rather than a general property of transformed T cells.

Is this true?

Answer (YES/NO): NO